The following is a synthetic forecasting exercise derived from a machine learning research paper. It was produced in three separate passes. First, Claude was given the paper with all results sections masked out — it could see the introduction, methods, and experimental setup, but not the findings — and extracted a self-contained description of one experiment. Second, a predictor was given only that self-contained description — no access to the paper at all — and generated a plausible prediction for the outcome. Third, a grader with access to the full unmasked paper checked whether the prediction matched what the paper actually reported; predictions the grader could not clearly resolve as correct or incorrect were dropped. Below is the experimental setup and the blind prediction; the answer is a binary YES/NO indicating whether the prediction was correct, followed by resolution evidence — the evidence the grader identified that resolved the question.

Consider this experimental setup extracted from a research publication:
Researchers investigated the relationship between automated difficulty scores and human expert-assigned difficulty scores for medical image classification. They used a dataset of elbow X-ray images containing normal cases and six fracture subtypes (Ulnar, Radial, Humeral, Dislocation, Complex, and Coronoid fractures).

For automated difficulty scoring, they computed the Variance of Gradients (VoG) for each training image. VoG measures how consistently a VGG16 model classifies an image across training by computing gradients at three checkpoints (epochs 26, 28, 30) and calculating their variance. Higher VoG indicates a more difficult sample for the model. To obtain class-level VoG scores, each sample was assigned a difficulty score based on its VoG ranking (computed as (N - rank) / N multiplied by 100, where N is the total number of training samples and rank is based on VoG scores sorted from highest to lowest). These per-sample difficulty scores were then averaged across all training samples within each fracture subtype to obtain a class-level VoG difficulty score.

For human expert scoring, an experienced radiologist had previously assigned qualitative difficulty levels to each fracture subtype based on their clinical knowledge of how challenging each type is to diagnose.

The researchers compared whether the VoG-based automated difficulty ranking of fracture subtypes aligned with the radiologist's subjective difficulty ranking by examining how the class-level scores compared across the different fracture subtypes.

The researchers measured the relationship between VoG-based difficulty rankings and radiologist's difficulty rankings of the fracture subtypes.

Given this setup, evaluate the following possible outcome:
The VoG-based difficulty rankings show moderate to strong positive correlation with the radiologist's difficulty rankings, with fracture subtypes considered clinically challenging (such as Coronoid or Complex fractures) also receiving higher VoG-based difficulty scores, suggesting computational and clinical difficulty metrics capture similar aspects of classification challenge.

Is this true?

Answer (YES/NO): NO